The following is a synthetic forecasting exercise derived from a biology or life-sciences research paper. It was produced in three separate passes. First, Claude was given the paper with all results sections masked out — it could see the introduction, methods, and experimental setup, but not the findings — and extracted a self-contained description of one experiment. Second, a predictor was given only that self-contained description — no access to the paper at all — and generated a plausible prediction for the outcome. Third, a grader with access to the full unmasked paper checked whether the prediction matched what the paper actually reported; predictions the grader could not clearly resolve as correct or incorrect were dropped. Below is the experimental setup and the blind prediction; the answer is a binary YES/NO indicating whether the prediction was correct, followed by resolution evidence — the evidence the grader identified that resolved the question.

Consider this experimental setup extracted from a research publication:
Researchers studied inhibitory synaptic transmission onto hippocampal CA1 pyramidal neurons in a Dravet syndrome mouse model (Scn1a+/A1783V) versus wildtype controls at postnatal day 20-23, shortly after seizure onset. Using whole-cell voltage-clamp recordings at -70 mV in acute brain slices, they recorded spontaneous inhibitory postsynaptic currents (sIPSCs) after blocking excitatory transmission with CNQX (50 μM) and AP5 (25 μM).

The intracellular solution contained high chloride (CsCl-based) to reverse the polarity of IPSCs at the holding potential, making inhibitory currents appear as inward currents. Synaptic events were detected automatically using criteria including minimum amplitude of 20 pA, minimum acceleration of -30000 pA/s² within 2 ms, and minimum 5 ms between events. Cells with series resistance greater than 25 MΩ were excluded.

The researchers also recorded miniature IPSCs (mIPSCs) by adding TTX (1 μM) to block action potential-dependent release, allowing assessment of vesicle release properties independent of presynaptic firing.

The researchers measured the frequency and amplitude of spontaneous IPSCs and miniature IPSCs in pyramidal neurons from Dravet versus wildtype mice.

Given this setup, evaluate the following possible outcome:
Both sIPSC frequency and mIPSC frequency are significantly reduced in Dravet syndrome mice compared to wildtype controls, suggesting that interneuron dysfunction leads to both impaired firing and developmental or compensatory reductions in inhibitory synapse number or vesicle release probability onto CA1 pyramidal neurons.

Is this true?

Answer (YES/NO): YES